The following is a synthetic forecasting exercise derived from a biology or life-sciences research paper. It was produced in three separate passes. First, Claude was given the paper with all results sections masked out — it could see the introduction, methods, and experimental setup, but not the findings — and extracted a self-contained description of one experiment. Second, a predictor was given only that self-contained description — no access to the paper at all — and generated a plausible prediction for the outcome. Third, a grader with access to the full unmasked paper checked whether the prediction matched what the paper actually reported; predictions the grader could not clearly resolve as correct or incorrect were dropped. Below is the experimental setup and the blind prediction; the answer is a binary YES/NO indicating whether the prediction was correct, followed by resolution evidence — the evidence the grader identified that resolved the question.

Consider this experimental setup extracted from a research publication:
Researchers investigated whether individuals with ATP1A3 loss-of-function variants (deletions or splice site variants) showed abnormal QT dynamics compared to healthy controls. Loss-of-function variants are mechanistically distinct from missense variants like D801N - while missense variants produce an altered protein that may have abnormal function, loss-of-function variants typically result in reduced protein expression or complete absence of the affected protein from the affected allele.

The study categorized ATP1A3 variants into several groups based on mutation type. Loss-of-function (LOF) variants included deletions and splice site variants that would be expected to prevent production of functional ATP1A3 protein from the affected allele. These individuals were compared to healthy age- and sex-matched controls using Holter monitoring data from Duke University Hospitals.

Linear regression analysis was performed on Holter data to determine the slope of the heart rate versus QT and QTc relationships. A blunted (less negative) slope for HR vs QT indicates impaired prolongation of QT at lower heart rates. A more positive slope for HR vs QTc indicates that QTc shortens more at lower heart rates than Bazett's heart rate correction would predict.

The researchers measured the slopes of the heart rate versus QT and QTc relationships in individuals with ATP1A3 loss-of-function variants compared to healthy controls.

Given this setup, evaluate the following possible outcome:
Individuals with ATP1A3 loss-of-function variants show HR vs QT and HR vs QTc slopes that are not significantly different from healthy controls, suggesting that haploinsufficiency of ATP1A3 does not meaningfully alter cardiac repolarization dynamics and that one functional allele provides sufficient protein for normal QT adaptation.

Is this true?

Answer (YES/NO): YES